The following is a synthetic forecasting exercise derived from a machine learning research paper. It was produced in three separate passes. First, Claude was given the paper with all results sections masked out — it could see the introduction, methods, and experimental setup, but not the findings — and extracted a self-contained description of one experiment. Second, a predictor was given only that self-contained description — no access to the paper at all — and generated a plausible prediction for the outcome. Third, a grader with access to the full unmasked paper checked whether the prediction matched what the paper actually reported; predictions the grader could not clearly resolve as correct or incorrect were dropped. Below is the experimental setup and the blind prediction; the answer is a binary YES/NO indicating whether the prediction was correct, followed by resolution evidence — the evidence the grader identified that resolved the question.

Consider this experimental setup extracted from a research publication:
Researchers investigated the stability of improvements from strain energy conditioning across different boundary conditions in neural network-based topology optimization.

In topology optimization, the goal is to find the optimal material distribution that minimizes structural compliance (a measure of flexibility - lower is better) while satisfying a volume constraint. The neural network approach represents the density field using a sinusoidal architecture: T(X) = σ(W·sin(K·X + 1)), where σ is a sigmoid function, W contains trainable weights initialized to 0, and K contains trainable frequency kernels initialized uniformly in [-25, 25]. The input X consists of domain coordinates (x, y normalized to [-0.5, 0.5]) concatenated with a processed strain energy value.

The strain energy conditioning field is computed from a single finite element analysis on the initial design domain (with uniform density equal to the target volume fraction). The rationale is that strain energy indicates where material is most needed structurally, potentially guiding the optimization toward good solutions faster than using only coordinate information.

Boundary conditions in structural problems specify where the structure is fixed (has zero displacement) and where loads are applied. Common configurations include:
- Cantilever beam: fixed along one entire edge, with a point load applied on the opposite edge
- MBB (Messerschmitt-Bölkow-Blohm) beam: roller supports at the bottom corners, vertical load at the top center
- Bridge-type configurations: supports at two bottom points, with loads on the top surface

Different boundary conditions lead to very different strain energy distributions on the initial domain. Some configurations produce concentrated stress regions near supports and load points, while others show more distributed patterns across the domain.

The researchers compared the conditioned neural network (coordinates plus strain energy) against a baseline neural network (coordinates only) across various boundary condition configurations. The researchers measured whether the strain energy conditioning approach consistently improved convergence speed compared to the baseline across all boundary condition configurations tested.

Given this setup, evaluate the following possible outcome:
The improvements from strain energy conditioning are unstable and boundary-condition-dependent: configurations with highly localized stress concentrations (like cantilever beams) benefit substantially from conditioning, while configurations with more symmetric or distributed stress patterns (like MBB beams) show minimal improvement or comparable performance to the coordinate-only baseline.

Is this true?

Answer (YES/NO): NO